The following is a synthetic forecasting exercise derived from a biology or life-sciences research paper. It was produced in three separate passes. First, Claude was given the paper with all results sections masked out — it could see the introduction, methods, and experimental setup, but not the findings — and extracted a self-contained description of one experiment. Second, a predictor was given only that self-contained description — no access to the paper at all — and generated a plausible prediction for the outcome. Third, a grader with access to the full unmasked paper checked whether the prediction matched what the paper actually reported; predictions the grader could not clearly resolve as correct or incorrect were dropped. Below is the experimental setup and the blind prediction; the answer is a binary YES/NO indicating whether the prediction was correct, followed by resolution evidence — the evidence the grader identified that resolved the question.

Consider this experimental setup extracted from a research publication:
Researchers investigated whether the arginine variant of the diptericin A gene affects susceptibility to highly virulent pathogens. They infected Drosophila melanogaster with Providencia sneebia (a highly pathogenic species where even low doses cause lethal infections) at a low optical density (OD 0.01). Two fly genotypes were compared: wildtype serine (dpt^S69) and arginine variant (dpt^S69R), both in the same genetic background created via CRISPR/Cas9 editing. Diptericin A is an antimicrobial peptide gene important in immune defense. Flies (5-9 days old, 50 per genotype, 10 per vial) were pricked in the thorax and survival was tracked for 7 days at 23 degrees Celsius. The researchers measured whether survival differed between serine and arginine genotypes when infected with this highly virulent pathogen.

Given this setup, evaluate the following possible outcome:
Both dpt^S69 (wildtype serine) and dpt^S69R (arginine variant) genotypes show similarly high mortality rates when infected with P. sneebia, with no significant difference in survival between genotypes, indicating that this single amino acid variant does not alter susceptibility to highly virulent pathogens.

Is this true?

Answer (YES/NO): YES